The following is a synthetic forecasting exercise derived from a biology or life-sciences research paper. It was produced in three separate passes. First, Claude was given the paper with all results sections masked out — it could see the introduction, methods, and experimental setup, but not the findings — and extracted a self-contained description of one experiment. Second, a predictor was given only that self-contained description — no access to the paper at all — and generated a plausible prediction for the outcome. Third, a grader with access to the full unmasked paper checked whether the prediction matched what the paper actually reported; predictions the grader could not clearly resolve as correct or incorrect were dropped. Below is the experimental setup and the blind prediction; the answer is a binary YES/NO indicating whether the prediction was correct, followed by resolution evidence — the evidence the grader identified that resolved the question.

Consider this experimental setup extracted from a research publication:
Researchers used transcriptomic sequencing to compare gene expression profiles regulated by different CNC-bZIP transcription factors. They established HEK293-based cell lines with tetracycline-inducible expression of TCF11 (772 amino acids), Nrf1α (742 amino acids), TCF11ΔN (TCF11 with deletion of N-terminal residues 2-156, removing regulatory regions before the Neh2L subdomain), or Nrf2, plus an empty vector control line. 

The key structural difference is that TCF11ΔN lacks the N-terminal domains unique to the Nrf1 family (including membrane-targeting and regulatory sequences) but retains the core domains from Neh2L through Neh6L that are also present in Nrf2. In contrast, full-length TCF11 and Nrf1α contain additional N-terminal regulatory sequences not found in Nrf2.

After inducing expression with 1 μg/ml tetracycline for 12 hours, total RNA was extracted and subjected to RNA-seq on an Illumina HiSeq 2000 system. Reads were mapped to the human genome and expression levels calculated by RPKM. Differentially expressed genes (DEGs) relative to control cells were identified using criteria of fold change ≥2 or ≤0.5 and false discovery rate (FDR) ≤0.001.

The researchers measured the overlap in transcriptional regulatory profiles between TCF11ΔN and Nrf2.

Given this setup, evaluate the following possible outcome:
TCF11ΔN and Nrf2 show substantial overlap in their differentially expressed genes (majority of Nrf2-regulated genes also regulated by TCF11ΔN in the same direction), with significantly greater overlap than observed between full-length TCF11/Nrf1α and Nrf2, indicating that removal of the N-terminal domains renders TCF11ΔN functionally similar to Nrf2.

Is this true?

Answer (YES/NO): YES